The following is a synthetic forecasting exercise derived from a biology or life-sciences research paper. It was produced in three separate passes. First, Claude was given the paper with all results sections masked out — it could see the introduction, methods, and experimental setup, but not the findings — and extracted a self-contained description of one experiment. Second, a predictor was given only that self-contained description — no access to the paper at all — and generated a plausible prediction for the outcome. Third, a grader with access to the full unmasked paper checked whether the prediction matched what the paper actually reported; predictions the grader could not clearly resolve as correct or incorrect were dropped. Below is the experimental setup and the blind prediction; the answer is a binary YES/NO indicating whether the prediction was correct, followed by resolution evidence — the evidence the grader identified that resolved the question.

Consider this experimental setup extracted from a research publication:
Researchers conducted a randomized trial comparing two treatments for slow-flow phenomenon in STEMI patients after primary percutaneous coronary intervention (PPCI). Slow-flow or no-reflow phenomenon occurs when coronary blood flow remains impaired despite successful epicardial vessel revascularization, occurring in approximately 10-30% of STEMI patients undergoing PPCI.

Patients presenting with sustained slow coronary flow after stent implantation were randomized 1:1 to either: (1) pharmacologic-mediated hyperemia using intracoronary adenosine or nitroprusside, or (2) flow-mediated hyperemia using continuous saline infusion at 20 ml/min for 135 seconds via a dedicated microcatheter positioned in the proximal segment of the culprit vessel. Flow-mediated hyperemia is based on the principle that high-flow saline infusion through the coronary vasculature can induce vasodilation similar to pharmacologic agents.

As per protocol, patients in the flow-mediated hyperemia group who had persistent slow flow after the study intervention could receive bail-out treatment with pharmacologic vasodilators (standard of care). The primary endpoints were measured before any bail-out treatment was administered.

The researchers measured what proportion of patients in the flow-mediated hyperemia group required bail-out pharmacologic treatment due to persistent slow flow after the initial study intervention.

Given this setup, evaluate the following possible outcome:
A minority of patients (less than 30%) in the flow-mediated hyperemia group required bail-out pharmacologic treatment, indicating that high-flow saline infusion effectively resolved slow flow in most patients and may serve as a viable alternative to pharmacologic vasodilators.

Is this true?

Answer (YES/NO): NO